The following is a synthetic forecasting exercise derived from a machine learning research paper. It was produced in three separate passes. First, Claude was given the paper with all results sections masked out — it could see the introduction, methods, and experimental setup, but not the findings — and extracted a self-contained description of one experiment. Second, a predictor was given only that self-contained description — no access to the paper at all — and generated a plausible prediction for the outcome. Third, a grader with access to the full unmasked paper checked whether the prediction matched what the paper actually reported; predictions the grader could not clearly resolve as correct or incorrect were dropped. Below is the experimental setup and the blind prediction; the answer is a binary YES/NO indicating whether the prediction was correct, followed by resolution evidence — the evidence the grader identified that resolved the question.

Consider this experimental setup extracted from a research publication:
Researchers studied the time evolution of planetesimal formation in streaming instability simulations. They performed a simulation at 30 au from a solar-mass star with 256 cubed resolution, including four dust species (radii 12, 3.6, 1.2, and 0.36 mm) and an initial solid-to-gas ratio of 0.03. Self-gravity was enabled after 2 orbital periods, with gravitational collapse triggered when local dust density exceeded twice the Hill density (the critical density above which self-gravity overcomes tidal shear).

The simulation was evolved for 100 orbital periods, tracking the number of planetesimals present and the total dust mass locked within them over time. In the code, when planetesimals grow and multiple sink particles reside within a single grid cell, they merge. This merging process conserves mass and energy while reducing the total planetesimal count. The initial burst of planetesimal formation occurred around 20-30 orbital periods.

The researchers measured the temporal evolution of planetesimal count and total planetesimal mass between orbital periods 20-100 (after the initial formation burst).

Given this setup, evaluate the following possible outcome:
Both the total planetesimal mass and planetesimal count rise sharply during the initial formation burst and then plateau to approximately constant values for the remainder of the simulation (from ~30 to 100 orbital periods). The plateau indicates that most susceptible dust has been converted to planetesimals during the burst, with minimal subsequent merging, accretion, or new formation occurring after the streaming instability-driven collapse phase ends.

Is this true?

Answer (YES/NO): NO